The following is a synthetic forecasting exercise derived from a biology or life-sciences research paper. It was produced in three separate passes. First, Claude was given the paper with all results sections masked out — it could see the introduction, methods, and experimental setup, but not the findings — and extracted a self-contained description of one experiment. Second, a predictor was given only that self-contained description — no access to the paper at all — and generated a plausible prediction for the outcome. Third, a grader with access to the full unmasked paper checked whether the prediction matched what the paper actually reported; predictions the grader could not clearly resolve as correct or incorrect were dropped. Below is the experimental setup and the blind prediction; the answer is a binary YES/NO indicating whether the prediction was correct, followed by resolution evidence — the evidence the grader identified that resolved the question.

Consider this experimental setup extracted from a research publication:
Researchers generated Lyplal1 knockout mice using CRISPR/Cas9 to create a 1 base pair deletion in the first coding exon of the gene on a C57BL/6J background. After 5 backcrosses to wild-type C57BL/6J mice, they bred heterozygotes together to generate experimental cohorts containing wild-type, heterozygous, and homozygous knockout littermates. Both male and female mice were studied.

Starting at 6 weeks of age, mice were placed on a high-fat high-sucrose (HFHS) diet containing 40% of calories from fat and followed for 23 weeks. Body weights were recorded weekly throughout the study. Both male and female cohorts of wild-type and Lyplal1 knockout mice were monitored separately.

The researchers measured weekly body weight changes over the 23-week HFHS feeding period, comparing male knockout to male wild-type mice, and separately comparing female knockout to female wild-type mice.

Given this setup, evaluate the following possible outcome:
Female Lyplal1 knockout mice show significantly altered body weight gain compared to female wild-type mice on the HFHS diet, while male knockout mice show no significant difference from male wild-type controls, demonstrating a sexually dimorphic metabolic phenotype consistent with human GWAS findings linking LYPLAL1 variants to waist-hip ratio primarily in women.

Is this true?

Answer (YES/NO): YES